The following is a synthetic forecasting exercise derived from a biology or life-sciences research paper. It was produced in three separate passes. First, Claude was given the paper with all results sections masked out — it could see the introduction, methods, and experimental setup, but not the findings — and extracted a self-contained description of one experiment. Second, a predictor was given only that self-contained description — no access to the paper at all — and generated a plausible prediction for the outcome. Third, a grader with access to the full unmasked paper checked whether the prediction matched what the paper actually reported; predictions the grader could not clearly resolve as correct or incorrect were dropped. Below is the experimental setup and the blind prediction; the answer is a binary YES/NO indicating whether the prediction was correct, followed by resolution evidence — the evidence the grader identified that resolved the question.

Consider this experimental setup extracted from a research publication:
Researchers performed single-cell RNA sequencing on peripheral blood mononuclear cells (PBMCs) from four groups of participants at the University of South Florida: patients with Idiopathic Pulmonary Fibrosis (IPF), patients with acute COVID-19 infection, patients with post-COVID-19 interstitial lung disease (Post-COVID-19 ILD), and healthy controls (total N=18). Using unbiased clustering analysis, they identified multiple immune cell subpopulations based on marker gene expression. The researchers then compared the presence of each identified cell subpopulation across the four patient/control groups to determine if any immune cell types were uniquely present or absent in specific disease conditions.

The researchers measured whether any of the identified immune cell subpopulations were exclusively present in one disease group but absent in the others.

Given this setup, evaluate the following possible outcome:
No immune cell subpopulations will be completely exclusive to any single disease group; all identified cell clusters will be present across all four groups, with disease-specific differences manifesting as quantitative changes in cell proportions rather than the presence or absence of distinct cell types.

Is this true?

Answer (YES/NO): NO